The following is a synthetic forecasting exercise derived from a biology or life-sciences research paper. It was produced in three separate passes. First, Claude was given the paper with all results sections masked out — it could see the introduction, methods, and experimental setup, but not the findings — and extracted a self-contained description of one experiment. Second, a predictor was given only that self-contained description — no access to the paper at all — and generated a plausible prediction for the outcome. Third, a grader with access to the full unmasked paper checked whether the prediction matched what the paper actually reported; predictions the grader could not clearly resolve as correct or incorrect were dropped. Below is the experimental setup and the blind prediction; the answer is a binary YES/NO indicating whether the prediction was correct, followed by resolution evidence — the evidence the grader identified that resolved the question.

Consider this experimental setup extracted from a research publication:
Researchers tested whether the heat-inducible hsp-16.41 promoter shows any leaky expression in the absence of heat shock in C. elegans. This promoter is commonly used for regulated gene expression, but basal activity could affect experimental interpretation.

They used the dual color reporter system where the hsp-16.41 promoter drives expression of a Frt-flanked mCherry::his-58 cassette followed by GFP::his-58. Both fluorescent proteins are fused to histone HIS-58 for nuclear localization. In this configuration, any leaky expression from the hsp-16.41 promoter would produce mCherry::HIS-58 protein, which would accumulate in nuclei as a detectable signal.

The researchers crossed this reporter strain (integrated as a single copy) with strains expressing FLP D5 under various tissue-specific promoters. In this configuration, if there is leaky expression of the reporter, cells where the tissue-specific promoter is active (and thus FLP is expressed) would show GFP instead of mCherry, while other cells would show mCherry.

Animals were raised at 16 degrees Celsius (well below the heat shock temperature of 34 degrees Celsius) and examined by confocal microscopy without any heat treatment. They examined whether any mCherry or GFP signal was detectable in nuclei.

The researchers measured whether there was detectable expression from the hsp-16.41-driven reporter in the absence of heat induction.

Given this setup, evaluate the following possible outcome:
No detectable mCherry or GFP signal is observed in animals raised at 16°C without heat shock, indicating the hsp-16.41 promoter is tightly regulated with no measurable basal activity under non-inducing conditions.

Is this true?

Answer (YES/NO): NO